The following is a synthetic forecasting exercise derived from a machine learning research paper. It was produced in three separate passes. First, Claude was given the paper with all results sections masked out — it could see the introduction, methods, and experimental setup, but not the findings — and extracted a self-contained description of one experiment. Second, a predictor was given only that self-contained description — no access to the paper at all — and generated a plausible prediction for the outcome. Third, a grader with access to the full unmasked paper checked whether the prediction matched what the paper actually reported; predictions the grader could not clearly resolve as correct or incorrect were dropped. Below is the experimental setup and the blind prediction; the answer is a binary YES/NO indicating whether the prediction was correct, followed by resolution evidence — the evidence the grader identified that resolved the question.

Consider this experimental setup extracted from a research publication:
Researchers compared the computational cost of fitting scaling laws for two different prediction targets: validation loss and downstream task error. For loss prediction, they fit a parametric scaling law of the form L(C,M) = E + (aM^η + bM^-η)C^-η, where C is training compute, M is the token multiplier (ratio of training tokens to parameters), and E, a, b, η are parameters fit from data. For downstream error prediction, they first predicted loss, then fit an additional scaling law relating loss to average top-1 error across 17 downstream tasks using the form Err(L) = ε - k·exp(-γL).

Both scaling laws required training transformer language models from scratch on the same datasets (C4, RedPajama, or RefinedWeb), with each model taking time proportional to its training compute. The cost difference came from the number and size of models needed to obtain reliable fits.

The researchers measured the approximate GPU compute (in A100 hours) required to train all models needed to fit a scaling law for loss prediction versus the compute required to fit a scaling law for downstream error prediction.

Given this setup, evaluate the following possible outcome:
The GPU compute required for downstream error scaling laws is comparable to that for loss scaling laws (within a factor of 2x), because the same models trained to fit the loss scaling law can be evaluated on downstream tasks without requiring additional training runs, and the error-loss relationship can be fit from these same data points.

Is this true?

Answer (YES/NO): NO